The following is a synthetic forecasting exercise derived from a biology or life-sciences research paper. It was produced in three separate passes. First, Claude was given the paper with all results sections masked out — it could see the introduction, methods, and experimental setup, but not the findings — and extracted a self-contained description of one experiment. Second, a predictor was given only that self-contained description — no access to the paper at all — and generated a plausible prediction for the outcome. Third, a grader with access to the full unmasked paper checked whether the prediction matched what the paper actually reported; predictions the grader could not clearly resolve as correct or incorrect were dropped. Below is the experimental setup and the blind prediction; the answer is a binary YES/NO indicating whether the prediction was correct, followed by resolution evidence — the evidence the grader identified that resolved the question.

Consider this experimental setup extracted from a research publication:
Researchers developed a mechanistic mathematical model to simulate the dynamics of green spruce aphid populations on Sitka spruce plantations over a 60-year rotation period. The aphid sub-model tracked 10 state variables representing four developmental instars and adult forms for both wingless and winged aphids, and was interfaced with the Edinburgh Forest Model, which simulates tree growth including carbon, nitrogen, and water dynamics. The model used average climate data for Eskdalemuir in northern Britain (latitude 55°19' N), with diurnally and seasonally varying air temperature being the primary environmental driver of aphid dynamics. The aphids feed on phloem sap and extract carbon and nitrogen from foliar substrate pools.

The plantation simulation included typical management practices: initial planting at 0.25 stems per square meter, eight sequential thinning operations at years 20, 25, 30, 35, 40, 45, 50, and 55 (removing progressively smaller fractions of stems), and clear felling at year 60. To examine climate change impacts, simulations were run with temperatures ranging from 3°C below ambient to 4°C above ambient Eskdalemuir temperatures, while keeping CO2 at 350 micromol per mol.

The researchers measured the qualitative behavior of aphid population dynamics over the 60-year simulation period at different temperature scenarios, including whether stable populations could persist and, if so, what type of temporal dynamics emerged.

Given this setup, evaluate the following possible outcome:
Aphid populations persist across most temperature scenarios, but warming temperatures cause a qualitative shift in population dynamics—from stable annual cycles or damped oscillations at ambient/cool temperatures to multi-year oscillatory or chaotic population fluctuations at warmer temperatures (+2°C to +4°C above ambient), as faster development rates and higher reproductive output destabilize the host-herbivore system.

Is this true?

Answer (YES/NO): NO